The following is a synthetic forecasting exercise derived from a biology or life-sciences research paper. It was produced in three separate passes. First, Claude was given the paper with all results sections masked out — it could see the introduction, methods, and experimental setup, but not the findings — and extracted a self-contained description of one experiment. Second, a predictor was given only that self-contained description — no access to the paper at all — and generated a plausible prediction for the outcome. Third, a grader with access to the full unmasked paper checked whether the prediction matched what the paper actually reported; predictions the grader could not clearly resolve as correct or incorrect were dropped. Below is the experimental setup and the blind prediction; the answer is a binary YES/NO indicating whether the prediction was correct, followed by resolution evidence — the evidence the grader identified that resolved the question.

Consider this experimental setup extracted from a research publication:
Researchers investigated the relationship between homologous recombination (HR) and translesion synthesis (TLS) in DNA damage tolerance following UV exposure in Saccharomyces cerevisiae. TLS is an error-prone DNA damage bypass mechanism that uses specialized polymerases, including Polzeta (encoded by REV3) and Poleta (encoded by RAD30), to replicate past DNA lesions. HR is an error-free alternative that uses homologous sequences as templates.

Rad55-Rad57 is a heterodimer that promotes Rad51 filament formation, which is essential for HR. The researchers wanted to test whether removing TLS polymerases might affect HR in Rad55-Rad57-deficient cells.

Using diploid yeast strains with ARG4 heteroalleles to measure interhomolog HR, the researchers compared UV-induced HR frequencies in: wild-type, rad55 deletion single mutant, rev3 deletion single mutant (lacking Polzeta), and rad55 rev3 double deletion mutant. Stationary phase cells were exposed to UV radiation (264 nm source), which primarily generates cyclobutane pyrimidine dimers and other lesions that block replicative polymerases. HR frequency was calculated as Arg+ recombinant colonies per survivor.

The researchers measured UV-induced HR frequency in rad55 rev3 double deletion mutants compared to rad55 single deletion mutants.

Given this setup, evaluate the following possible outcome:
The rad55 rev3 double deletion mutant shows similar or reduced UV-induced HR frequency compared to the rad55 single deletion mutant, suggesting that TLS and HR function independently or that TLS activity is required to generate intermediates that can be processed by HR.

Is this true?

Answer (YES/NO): NO